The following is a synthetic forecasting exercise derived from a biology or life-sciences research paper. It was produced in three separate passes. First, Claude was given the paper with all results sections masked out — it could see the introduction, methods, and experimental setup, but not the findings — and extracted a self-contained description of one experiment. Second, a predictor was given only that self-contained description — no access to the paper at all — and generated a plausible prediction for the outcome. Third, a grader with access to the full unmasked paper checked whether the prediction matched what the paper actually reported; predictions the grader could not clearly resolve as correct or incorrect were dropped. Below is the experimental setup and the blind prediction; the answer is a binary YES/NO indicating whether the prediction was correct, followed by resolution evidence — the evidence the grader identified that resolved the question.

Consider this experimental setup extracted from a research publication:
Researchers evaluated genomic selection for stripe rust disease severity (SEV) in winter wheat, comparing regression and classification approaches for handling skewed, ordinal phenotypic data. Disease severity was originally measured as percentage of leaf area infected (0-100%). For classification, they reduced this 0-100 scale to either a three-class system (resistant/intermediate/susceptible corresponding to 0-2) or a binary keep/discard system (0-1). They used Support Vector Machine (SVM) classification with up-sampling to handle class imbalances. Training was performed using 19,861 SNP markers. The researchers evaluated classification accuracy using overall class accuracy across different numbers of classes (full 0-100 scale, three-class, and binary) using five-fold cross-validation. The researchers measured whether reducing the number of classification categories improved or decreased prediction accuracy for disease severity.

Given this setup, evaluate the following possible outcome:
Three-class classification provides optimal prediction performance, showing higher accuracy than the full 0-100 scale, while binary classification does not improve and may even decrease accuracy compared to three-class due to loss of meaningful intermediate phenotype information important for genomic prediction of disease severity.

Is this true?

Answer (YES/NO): NO